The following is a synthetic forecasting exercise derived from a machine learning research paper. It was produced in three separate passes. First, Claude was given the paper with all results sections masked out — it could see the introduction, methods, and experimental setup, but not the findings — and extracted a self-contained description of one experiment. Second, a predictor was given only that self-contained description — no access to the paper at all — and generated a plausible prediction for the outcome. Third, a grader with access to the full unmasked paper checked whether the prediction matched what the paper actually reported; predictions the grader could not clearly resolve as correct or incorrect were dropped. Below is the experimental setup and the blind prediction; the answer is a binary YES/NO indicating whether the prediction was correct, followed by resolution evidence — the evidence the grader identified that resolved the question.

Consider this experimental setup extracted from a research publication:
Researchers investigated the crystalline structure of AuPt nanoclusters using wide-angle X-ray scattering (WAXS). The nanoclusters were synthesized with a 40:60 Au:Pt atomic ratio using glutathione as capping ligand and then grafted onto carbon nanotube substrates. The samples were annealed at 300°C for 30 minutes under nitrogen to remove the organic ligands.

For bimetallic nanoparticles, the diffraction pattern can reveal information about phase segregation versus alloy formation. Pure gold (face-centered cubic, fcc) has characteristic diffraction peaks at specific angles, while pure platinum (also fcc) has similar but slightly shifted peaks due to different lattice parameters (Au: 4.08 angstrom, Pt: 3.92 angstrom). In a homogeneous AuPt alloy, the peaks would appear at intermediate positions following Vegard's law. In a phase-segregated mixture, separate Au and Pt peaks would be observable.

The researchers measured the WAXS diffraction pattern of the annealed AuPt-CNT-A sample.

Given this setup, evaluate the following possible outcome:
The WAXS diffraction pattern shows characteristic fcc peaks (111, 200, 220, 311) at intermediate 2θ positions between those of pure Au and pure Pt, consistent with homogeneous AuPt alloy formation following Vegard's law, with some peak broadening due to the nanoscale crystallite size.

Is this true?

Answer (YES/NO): NO